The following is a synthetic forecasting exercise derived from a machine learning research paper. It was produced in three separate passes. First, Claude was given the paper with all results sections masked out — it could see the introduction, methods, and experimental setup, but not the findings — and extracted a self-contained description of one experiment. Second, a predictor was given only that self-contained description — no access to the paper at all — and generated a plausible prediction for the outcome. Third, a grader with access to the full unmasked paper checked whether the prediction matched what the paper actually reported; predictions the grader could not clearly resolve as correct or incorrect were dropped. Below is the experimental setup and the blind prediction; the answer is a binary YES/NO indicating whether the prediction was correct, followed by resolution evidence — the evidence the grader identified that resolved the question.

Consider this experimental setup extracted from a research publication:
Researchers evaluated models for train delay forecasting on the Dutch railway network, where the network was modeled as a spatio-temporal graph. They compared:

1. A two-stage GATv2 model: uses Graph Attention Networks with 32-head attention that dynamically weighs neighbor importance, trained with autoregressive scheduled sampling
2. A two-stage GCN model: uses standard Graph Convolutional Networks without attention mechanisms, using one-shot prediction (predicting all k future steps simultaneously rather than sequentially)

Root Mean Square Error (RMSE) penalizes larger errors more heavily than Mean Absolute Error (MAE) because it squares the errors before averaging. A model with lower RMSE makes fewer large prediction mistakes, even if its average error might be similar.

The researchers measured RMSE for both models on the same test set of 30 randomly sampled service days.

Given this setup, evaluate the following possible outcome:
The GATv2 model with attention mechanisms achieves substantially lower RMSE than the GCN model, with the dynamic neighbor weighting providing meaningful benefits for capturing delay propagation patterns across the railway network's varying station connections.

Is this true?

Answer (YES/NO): NO